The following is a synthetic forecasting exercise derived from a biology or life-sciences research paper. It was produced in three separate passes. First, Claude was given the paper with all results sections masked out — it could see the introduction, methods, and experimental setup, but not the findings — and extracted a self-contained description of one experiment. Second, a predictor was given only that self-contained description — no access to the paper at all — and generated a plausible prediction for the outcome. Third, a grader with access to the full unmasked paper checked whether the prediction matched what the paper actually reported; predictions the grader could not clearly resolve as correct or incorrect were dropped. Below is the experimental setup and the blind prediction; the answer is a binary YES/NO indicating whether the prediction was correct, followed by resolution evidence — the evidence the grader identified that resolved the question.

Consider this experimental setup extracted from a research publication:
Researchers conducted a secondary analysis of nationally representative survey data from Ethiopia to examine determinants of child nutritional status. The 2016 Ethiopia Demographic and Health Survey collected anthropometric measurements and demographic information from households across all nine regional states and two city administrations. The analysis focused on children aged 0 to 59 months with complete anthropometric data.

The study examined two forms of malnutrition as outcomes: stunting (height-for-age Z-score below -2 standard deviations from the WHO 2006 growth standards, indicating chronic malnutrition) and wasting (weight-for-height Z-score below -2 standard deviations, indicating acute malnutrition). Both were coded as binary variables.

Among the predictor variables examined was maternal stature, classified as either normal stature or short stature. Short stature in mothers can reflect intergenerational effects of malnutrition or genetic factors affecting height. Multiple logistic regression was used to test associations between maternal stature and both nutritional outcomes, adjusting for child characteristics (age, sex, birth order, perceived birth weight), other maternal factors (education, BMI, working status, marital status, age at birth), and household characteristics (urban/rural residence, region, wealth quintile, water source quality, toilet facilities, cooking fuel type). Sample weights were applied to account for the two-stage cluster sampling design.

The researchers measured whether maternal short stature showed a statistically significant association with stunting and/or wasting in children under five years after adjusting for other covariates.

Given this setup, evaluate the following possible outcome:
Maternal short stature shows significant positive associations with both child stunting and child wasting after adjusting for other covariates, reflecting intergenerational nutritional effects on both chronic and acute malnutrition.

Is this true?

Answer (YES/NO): NO